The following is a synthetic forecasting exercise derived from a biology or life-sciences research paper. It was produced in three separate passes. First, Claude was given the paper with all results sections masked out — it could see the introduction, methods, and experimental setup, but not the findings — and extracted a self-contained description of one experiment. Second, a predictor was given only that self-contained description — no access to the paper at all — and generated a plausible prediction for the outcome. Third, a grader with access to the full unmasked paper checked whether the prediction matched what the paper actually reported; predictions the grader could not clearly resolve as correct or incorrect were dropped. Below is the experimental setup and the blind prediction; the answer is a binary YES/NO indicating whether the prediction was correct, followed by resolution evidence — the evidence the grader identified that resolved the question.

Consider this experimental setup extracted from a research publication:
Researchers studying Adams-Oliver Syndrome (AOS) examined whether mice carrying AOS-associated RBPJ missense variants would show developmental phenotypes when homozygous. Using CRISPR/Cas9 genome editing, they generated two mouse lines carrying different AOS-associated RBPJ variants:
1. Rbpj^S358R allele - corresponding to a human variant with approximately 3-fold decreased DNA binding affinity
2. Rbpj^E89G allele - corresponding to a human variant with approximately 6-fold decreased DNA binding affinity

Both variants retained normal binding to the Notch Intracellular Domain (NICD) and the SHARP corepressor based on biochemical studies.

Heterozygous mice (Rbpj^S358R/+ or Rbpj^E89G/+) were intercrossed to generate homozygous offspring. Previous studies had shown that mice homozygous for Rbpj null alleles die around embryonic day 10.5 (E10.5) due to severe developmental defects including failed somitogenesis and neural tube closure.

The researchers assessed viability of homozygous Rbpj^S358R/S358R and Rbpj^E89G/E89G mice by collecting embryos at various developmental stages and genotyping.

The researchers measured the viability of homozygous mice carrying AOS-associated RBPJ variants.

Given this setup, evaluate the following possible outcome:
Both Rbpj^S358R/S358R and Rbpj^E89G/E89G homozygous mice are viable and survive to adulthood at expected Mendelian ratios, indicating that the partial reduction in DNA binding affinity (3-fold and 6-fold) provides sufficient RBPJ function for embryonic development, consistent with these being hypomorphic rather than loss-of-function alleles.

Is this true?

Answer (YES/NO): NO